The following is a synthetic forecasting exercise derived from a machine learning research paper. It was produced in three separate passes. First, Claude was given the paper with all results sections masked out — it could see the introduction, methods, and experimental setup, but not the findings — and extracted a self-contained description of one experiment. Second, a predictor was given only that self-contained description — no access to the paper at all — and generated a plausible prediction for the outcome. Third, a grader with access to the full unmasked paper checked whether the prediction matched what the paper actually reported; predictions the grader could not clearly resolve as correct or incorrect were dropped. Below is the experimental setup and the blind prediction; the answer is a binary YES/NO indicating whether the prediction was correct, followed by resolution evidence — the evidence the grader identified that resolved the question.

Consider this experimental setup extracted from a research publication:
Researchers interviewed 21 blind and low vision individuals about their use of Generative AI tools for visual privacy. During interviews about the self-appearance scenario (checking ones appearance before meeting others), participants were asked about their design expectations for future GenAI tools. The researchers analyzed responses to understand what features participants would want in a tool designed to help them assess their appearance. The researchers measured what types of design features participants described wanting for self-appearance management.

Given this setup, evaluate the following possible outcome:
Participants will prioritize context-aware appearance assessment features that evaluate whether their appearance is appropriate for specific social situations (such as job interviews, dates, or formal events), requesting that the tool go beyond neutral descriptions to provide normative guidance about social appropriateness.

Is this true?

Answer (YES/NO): NO